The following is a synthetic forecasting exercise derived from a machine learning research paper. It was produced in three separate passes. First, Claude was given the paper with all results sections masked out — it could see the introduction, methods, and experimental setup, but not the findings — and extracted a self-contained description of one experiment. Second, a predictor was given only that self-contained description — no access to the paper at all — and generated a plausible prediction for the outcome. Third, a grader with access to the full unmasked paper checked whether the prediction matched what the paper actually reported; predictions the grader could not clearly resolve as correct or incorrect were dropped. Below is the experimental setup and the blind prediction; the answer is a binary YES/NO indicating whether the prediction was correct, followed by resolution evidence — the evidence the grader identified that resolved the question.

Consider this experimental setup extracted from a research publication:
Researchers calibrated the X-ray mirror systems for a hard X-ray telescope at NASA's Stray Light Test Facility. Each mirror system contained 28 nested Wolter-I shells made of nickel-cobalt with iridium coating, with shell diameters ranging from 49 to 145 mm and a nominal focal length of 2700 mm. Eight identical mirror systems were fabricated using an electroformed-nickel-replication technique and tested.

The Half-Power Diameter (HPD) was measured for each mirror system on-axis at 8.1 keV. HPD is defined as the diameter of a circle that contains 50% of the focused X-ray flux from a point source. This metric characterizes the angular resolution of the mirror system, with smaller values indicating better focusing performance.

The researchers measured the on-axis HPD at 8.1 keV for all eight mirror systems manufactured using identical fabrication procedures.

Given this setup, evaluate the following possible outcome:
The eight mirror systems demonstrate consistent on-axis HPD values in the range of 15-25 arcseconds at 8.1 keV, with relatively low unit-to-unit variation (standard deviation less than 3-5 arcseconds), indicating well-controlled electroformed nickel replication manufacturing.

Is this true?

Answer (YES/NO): NO